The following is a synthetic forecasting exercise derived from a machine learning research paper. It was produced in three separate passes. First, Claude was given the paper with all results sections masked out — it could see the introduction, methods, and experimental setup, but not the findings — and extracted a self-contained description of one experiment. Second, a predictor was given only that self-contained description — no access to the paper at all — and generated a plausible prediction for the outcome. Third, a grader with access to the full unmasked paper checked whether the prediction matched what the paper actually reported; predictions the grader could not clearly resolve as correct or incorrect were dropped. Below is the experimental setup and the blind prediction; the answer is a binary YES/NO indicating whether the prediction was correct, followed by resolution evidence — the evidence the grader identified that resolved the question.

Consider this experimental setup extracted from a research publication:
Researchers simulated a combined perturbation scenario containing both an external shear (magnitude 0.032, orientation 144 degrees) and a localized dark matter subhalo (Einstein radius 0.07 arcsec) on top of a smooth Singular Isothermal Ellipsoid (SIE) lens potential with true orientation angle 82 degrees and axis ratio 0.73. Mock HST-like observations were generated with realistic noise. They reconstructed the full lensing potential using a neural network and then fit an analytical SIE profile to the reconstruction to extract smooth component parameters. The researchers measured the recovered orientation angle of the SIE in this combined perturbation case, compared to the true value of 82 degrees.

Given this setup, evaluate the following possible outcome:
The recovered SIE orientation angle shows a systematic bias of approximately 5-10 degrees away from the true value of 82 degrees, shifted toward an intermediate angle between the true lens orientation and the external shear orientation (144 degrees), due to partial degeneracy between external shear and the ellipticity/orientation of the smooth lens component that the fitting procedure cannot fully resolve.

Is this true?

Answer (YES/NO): NO